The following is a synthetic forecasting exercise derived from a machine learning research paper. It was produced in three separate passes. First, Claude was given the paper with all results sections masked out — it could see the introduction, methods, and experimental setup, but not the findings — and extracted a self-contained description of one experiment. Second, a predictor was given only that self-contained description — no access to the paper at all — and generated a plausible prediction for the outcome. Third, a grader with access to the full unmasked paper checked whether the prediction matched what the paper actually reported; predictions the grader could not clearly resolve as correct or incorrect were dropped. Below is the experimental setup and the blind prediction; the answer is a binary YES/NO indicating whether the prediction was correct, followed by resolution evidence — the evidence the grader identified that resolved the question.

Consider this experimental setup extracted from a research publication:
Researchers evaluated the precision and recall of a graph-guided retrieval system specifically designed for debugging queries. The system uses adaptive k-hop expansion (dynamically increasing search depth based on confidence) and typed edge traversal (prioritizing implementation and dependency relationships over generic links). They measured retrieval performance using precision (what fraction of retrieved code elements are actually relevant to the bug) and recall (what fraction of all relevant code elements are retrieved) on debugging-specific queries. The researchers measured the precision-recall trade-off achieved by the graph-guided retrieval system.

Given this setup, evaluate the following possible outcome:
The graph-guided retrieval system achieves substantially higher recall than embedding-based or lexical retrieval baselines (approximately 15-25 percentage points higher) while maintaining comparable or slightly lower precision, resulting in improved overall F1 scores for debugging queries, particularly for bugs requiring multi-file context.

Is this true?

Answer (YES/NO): NO